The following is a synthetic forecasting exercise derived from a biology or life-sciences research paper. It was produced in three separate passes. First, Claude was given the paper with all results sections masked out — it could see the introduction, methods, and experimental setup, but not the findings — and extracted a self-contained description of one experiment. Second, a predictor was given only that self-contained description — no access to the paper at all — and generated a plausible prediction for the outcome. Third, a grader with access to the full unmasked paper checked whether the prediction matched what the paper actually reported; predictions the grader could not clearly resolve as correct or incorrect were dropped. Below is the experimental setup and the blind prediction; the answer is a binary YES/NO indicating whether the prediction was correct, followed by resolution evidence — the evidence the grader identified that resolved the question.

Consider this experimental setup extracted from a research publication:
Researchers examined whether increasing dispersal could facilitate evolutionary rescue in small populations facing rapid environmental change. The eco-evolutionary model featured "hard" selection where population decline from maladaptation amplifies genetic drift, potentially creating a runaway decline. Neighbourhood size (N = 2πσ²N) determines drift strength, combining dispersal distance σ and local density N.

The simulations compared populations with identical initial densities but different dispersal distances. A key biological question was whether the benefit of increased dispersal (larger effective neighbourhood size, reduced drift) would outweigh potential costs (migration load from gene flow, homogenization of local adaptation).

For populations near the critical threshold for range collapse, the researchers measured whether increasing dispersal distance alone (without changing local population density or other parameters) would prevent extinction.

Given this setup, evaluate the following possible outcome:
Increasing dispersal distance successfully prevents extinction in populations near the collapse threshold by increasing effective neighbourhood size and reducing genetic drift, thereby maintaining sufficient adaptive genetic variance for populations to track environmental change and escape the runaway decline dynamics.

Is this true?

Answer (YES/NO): YES